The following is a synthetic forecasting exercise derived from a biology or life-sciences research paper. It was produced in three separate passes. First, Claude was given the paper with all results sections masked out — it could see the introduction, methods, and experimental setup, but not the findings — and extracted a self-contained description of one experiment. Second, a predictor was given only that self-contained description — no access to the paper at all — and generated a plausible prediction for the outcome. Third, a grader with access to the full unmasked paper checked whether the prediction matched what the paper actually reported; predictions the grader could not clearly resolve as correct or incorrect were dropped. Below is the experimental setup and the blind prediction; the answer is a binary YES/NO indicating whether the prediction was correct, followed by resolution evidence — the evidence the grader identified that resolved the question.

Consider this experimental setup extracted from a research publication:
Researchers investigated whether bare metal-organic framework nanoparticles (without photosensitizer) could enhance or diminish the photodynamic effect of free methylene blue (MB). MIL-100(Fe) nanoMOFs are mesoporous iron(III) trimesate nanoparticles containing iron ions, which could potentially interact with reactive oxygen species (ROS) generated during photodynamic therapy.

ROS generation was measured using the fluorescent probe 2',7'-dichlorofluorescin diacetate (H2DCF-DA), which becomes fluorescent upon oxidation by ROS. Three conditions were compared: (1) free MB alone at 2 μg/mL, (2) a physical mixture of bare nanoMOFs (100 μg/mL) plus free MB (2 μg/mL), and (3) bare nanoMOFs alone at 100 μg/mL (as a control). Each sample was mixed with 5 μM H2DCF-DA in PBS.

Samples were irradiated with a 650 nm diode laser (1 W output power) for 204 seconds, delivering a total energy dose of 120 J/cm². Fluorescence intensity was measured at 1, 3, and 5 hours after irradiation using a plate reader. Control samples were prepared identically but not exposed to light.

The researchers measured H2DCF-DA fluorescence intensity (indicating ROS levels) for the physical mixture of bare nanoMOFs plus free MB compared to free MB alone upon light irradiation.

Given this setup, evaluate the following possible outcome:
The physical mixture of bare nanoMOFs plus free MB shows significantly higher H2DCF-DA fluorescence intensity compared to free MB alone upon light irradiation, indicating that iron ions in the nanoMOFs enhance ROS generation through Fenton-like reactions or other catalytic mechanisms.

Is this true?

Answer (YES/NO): YES